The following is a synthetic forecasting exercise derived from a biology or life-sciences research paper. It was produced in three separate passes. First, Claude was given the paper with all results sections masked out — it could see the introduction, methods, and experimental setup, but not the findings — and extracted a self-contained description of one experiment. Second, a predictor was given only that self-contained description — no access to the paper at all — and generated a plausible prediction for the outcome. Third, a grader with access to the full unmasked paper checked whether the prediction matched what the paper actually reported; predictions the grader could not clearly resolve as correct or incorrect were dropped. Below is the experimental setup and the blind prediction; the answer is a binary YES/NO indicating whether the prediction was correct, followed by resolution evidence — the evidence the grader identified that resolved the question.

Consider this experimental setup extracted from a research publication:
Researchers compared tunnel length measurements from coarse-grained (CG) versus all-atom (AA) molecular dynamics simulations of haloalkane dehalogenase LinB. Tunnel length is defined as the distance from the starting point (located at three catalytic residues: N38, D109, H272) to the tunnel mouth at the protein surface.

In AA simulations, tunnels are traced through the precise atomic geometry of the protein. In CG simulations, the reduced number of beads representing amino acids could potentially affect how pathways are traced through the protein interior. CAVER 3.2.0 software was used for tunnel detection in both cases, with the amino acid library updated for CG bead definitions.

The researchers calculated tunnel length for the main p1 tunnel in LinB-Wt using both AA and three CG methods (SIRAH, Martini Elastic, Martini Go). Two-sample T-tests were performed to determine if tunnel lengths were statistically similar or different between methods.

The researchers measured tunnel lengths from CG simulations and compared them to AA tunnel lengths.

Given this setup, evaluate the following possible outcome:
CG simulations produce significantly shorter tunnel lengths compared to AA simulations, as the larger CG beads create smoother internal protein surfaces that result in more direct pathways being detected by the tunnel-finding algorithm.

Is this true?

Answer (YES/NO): NO